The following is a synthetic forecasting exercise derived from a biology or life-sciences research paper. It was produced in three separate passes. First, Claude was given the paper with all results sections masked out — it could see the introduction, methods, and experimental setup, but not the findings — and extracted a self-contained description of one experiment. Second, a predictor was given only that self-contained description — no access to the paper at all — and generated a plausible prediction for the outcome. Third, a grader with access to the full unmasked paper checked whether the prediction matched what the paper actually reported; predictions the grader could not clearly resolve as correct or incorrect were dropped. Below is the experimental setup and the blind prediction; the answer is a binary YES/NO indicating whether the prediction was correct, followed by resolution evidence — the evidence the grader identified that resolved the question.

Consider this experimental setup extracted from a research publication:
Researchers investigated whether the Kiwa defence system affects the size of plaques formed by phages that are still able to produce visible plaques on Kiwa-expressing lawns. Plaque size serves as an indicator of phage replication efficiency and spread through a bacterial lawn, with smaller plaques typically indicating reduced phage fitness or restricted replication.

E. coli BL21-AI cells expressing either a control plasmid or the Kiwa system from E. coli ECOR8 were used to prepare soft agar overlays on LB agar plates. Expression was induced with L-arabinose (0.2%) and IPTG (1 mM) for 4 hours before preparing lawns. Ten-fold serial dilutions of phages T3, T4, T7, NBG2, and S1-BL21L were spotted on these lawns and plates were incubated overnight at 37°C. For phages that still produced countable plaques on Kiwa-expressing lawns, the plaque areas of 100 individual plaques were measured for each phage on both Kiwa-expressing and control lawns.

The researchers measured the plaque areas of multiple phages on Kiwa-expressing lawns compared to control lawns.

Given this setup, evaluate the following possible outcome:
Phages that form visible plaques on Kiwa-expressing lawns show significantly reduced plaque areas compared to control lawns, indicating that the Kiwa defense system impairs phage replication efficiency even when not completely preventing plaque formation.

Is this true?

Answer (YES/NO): YES